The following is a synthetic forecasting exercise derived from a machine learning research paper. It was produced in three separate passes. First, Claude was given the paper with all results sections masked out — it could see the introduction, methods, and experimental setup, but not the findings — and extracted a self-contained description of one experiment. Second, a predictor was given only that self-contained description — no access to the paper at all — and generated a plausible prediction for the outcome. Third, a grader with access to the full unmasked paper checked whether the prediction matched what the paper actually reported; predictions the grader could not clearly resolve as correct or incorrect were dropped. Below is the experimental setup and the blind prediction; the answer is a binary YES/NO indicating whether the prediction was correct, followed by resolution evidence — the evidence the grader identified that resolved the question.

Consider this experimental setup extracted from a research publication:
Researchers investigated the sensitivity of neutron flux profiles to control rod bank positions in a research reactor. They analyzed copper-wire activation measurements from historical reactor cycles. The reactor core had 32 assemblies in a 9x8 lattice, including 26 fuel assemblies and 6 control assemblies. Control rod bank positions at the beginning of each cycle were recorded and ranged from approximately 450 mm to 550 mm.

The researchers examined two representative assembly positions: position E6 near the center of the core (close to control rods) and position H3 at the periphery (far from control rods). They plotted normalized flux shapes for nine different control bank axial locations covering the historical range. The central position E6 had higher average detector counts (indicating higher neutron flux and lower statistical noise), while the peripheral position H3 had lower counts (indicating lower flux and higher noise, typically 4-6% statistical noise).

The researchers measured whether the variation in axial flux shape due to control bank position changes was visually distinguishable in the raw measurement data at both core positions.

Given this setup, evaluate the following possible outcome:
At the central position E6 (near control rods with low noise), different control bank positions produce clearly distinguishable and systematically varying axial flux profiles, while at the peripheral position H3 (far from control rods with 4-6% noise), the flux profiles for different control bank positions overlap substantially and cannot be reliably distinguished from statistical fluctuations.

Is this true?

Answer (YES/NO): NO